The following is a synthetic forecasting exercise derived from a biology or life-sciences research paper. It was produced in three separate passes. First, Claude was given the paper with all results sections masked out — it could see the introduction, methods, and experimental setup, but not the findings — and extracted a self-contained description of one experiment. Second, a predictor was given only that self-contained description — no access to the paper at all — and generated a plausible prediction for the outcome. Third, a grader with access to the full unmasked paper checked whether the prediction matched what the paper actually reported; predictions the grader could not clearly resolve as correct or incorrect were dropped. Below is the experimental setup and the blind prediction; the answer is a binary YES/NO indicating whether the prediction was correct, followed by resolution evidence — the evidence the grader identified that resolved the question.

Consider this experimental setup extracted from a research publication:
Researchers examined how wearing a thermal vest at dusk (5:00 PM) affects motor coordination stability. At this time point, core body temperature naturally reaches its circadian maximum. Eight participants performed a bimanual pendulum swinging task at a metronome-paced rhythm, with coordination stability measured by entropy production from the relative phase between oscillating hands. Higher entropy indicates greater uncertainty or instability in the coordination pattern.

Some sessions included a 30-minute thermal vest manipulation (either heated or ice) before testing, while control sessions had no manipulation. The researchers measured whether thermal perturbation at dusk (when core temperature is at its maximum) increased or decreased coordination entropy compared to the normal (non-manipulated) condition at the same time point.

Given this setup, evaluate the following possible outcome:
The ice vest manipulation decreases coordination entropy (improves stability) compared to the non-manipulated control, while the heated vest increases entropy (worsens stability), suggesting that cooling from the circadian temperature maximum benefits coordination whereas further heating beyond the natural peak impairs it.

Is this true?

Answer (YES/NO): NO